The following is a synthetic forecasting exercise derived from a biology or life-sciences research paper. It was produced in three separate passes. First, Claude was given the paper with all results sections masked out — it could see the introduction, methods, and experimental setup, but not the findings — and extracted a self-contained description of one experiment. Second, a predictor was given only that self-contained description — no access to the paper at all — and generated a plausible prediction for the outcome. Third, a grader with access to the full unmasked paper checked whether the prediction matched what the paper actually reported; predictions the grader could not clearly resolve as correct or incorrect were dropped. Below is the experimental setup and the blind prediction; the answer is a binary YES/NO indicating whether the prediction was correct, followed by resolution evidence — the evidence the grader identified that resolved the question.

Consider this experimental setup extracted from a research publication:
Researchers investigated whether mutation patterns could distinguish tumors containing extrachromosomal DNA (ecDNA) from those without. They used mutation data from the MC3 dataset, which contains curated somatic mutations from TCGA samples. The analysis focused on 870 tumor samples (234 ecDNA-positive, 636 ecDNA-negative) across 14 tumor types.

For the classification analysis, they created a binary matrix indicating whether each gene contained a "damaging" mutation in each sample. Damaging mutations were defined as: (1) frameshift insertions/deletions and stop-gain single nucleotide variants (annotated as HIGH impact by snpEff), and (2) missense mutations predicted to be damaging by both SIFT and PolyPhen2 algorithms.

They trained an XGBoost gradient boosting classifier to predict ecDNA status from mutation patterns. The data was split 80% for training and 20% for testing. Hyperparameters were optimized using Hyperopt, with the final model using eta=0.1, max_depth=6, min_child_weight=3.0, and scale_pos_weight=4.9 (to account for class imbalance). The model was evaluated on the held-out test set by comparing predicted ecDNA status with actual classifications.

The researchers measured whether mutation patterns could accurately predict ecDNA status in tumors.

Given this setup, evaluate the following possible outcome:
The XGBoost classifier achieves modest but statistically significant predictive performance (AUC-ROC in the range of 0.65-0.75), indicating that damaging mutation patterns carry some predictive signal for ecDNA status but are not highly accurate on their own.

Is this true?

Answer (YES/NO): NO